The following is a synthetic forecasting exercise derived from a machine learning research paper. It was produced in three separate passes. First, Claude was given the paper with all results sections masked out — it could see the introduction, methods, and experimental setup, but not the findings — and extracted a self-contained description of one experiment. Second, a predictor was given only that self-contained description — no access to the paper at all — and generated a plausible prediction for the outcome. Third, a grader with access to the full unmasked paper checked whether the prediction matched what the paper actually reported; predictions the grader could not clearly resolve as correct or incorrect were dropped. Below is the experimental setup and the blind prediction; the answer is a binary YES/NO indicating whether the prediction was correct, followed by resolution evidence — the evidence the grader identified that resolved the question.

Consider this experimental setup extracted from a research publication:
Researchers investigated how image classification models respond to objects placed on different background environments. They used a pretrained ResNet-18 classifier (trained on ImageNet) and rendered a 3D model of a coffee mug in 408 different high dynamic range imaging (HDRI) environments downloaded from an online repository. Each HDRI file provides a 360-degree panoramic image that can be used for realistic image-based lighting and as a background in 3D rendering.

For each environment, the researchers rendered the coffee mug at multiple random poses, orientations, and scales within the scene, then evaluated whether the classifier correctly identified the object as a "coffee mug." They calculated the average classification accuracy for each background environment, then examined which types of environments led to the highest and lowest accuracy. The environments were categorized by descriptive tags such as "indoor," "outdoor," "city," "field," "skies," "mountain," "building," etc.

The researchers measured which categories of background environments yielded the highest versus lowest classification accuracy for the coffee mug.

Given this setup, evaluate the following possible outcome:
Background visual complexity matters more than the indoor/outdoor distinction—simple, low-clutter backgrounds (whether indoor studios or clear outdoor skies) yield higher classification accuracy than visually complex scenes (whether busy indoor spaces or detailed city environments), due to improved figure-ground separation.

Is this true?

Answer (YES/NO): NO